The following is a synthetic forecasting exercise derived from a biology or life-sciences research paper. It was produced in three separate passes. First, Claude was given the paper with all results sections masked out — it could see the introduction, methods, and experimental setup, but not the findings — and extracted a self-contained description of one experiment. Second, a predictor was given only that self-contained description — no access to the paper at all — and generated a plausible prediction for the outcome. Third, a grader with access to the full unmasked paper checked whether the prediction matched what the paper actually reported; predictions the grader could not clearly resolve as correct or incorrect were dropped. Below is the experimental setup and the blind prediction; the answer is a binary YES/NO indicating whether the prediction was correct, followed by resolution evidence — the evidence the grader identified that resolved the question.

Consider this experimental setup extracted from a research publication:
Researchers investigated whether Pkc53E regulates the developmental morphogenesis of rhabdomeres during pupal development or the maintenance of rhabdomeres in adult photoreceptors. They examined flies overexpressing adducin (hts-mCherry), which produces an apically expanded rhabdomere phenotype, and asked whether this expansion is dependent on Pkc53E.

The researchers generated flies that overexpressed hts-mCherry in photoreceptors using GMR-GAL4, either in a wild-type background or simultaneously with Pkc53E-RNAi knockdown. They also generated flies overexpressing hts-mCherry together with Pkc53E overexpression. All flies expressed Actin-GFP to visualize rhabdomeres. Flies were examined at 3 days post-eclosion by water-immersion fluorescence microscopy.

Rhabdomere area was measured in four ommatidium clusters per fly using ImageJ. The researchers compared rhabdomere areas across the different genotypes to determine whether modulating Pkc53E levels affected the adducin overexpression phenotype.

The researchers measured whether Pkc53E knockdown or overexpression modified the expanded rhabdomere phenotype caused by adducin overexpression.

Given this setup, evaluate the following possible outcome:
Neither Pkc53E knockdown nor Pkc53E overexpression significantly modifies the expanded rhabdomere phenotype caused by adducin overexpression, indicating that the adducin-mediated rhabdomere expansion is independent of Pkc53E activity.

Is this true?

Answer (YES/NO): NO